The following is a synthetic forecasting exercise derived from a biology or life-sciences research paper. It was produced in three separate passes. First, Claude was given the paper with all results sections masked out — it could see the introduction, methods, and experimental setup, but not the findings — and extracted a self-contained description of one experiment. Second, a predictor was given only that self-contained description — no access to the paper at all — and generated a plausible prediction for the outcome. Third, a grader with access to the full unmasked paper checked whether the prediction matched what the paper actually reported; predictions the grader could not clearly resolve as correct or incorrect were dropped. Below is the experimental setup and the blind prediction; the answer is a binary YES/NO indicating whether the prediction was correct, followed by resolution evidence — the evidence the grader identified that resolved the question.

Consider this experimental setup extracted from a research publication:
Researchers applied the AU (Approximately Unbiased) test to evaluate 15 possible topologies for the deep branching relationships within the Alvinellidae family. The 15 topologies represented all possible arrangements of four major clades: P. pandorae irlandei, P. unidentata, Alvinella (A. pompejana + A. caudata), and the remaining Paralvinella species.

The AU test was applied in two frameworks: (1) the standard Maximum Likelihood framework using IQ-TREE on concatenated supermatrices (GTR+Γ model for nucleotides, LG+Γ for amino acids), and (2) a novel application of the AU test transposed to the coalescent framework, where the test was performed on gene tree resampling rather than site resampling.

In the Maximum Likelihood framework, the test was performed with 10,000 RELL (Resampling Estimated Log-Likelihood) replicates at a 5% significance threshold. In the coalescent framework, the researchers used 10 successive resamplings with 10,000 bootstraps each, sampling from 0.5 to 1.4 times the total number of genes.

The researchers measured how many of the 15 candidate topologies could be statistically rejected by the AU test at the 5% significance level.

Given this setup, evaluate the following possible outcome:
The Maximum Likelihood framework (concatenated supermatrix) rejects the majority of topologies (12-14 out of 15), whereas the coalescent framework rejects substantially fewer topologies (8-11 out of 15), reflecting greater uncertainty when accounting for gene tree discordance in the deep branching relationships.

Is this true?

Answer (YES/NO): NO